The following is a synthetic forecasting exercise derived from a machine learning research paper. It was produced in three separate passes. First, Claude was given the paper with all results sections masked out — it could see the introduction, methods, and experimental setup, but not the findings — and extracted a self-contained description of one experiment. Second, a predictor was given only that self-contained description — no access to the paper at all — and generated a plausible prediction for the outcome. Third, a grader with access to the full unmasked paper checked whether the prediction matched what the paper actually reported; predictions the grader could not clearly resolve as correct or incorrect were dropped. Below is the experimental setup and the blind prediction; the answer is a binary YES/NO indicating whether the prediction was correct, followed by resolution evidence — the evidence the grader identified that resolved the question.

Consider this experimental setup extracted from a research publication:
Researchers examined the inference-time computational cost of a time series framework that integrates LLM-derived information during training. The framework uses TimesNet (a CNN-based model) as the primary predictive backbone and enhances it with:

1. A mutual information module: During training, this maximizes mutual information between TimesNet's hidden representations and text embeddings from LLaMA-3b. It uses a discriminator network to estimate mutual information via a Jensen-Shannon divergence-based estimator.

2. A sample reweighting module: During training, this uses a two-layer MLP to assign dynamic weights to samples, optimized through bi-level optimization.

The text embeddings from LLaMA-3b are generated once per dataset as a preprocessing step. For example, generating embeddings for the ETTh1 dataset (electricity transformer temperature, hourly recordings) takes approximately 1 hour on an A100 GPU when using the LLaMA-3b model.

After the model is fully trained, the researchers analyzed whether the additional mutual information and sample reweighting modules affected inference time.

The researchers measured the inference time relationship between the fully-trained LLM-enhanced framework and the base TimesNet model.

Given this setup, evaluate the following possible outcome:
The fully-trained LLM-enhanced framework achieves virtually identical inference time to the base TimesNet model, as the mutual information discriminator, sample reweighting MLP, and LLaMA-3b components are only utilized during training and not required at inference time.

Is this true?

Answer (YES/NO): YES